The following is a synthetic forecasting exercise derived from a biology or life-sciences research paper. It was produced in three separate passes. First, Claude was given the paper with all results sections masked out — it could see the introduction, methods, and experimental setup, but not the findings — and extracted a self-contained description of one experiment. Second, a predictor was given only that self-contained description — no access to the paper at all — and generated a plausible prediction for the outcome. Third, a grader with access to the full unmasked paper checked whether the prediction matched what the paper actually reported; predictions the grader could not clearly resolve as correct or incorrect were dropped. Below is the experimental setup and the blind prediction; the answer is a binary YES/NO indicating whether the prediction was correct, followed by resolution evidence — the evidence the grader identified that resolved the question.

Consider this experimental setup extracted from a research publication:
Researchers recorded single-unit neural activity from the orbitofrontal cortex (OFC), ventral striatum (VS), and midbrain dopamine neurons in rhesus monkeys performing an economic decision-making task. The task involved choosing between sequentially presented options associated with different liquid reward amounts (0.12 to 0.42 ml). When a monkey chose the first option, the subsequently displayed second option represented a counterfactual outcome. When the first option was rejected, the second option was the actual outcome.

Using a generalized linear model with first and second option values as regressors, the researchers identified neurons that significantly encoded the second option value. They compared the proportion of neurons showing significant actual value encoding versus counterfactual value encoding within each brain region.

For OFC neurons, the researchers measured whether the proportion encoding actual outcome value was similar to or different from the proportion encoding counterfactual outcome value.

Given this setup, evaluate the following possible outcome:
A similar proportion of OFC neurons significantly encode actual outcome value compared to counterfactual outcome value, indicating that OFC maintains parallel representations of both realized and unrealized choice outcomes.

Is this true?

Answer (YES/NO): NO